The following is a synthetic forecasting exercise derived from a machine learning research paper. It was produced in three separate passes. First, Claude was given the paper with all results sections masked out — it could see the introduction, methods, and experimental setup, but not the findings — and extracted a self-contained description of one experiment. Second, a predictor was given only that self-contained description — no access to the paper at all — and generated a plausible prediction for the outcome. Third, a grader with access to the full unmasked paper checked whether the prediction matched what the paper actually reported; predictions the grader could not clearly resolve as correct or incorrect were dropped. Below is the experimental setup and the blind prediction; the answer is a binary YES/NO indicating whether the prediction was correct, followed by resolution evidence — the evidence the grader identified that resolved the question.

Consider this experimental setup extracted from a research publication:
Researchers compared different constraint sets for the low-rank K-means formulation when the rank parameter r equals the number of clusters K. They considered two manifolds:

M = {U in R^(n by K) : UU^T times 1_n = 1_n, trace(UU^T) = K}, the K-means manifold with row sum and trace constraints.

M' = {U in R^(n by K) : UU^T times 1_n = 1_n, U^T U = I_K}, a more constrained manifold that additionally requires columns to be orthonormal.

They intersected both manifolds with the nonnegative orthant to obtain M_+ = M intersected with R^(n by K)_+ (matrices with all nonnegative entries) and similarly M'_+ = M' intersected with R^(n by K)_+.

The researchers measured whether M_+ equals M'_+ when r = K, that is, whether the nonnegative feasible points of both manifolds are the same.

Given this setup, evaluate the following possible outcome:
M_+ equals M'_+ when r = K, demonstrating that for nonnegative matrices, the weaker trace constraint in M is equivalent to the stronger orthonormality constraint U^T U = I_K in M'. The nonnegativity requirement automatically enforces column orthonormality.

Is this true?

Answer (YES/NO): YES